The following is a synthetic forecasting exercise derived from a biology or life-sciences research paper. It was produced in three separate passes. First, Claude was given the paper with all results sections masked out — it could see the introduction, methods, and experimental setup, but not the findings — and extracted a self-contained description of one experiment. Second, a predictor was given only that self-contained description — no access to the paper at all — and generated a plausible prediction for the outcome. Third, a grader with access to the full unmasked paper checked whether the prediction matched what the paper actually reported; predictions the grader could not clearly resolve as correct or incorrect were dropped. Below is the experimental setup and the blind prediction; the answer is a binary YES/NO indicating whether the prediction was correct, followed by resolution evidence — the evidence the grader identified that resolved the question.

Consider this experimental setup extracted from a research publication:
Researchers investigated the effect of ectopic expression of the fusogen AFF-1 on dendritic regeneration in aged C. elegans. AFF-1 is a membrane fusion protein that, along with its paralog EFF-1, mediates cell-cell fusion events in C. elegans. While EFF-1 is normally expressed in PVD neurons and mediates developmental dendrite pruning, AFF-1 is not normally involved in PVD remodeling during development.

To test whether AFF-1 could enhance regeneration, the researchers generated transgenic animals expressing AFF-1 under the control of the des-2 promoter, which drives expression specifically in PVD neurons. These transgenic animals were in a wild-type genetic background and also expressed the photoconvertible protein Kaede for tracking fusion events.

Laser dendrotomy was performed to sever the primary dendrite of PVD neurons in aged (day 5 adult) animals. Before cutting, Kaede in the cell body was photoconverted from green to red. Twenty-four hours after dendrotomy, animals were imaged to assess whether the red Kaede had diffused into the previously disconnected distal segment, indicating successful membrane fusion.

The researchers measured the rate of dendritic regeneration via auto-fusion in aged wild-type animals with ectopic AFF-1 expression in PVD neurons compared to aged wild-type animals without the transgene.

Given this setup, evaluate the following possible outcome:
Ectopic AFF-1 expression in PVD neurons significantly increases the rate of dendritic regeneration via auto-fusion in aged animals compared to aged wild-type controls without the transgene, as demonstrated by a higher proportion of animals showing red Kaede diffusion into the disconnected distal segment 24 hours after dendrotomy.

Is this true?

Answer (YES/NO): YES